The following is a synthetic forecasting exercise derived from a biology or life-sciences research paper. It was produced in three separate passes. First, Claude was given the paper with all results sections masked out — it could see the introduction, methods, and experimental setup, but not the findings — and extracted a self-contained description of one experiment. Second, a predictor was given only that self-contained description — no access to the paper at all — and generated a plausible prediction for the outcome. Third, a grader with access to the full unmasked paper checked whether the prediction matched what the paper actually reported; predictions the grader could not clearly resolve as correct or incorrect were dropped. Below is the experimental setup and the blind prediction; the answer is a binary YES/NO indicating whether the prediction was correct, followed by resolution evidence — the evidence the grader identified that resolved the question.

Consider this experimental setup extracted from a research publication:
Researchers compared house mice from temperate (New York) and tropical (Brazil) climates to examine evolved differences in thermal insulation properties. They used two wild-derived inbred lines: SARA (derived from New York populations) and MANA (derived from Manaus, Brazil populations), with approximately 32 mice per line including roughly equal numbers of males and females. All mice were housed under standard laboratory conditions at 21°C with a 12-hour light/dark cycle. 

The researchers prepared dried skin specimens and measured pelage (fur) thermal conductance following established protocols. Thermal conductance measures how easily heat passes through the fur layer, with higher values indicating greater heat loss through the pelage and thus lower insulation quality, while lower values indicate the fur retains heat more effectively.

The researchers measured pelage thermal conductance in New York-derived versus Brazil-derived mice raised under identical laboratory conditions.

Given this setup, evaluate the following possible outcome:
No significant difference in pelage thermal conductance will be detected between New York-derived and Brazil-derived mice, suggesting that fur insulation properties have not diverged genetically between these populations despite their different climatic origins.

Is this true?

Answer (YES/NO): NO